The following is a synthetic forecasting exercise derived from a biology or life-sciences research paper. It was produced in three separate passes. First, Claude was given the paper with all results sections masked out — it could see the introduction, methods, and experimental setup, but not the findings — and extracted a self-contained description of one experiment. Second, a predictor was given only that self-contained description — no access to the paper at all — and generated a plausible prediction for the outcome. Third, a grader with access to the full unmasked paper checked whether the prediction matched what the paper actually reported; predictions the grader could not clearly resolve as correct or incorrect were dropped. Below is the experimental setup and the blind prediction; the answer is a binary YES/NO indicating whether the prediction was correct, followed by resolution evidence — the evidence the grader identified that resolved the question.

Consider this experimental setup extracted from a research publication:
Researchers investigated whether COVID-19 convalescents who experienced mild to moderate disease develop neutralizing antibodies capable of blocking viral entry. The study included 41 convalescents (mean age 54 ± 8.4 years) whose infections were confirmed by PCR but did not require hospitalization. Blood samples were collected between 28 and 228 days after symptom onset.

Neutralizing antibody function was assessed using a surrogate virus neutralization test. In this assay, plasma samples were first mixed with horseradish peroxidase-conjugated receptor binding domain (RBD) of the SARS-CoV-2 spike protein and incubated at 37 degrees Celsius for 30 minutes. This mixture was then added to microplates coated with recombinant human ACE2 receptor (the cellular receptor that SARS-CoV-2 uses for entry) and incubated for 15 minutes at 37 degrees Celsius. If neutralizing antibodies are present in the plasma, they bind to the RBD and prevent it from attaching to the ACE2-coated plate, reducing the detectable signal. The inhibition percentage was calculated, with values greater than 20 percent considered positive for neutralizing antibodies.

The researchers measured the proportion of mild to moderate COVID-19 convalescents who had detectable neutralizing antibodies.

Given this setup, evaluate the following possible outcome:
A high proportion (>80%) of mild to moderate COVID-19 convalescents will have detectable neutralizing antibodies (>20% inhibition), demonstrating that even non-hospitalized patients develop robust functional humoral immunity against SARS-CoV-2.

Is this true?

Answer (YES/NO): YES